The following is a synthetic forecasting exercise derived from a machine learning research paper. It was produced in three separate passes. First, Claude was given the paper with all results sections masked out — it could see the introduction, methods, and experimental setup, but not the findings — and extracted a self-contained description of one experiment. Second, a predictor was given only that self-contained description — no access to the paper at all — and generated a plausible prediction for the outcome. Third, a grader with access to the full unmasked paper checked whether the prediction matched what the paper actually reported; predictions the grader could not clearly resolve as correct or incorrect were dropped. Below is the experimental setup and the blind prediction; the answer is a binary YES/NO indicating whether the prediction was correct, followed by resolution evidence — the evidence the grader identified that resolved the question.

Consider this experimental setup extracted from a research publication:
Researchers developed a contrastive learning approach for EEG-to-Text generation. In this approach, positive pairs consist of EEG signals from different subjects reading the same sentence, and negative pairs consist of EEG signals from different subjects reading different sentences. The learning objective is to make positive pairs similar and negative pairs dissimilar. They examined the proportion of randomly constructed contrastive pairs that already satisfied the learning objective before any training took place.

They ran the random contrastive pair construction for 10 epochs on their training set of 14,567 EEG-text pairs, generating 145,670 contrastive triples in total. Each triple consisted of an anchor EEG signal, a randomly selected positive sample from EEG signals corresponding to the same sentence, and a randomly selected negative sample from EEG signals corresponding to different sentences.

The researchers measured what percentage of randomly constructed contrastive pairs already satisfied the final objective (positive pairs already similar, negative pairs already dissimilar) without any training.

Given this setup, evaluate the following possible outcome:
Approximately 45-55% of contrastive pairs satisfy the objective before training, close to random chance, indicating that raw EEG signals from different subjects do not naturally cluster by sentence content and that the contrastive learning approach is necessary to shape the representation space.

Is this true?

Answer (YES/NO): YES